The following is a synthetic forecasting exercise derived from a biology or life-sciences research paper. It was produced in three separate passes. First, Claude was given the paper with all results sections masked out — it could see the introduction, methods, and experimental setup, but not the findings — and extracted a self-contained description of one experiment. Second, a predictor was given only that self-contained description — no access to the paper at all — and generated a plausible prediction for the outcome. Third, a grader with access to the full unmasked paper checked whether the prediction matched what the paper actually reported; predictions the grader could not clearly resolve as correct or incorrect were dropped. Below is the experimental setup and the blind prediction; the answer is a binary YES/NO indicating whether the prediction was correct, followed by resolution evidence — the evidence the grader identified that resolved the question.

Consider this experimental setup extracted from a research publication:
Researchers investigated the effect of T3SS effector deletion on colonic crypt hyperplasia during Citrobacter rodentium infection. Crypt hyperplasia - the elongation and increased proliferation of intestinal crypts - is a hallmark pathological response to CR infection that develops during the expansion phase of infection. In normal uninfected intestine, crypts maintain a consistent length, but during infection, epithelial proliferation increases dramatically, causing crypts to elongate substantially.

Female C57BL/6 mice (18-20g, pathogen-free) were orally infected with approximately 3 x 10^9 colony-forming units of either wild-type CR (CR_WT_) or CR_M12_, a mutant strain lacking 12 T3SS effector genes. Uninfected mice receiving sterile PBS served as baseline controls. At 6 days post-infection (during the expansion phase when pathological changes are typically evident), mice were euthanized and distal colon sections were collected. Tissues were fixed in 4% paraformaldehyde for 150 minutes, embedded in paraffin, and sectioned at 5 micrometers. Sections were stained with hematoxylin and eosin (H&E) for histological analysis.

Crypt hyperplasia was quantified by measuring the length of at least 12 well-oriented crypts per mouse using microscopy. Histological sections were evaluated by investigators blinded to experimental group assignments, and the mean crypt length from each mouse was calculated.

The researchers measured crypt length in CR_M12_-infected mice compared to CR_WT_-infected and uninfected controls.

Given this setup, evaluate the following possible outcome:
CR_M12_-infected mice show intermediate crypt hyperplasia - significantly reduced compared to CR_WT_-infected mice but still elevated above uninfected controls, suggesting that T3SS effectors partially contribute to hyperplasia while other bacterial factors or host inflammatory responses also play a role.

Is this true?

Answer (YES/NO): NO